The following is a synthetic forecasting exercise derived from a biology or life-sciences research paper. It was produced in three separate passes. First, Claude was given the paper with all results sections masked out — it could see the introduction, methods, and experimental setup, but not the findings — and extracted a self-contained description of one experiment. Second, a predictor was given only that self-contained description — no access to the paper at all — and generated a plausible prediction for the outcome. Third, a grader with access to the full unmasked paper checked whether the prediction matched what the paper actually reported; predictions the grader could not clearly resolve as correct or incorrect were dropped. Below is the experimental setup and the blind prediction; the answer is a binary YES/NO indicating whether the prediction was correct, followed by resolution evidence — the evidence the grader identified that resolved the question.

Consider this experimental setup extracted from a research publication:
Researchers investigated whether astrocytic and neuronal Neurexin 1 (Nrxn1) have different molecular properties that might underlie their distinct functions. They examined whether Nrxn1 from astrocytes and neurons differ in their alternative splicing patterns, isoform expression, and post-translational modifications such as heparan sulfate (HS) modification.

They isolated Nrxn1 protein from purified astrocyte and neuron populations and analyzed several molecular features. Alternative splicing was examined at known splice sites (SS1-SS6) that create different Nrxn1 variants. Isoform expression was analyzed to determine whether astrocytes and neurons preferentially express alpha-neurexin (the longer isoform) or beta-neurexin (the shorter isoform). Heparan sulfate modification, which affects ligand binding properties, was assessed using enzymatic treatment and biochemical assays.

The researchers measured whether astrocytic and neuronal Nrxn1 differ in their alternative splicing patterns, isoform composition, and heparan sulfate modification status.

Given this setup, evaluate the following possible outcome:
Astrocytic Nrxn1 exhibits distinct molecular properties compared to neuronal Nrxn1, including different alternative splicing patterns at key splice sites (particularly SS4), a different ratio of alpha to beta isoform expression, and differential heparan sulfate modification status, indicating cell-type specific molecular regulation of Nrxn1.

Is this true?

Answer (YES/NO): YES